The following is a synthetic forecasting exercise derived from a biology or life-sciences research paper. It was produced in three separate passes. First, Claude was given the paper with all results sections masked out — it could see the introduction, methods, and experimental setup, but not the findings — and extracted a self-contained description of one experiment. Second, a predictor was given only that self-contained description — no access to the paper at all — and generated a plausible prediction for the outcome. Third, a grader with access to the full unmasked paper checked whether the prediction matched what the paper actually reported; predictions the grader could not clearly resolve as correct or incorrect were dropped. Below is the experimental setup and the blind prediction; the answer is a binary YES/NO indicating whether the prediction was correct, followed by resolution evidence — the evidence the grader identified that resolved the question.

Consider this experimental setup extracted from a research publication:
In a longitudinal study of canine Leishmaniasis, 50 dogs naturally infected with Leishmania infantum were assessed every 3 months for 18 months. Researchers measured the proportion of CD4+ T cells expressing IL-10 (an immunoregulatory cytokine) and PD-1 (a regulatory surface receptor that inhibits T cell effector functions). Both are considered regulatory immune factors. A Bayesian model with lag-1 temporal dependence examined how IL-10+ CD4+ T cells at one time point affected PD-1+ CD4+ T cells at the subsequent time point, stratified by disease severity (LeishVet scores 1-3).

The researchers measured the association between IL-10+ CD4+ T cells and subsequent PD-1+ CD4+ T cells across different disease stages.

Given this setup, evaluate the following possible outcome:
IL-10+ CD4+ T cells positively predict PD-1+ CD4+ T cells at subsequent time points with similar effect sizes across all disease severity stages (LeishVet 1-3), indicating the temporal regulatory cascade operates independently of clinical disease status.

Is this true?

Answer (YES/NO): NO